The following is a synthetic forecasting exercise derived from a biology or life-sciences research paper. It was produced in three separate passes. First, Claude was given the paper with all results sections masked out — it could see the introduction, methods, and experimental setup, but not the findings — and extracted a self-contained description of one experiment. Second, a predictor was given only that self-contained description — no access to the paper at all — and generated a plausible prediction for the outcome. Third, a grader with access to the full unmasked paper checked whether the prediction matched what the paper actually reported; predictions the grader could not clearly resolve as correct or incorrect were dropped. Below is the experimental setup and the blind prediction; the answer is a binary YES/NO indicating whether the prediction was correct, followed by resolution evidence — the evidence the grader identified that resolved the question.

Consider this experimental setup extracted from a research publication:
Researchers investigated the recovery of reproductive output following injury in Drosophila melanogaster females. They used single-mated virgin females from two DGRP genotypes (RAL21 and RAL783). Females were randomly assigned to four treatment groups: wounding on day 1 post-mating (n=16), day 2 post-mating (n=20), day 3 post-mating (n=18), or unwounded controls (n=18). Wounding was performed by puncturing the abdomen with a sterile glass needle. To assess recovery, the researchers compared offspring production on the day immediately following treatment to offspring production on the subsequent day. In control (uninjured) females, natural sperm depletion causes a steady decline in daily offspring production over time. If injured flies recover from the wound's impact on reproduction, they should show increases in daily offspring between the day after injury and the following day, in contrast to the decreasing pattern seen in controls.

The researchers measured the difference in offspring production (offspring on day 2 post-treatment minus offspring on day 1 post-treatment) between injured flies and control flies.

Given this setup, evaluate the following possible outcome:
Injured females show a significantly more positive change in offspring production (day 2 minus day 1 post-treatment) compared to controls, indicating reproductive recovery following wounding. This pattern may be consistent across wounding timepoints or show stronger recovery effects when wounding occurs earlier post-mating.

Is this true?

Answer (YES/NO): YES